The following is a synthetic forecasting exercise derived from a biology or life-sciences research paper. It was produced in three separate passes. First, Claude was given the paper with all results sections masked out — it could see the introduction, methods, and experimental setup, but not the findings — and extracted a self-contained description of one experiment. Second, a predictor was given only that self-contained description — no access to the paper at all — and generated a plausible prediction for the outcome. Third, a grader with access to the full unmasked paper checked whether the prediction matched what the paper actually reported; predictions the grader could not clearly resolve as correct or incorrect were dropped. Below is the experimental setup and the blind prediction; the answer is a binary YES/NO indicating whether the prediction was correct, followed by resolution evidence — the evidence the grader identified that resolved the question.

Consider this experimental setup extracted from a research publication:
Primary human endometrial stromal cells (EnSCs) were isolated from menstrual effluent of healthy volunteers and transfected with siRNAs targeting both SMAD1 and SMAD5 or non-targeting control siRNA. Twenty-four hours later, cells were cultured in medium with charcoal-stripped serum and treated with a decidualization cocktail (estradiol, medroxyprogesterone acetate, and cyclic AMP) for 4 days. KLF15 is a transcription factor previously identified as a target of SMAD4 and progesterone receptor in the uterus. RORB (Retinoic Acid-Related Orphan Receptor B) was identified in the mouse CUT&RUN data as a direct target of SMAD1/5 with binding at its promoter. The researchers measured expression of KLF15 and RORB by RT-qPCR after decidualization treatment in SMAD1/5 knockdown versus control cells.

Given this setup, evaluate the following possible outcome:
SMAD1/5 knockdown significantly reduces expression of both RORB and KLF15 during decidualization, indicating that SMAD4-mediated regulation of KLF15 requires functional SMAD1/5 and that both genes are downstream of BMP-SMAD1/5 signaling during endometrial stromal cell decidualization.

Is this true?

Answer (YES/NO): YES